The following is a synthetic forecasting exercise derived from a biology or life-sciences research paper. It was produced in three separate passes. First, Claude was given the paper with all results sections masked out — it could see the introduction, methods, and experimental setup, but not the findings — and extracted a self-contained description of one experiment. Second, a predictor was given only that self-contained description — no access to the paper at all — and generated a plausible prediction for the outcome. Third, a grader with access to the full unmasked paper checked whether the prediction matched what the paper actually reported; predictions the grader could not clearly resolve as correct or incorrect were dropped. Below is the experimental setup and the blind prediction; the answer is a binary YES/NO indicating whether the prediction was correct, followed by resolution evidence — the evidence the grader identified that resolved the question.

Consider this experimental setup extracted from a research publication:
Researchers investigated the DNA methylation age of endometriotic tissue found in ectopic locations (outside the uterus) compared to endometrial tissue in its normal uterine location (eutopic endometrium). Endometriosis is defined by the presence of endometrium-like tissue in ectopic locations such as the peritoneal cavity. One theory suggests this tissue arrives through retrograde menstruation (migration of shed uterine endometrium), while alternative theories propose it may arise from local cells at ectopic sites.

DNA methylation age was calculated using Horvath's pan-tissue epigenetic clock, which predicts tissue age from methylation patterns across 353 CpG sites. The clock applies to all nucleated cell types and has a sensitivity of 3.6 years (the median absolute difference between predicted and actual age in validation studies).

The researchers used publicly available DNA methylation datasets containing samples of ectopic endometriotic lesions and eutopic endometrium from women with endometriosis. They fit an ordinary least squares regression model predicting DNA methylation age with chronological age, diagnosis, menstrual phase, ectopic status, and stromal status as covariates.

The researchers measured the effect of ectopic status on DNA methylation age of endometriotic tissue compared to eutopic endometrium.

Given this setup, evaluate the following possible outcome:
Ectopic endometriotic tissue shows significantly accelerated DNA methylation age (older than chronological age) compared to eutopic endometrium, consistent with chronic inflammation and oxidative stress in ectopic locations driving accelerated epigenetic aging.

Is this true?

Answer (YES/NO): NO